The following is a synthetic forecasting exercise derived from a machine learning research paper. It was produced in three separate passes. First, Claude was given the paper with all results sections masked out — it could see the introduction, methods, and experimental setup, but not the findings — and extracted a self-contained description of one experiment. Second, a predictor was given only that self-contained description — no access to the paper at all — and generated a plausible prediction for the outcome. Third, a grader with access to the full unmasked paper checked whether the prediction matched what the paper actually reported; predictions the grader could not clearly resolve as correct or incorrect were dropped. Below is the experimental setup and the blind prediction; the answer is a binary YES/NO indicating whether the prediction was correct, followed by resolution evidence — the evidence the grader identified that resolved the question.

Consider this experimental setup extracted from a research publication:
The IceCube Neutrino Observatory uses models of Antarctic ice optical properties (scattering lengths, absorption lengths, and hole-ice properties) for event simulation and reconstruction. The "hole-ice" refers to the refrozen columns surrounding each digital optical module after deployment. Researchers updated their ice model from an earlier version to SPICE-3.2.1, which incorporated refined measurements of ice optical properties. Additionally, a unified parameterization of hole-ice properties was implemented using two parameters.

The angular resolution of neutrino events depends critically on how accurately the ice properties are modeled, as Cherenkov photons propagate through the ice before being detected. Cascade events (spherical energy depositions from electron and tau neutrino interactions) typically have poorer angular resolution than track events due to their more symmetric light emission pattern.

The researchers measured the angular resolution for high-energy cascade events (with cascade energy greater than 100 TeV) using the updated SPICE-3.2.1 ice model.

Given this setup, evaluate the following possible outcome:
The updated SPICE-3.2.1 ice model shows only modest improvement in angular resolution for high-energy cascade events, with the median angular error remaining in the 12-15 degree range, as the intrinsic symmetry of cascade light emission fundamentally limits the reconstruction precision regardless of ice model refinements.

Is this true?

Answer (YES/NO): NO